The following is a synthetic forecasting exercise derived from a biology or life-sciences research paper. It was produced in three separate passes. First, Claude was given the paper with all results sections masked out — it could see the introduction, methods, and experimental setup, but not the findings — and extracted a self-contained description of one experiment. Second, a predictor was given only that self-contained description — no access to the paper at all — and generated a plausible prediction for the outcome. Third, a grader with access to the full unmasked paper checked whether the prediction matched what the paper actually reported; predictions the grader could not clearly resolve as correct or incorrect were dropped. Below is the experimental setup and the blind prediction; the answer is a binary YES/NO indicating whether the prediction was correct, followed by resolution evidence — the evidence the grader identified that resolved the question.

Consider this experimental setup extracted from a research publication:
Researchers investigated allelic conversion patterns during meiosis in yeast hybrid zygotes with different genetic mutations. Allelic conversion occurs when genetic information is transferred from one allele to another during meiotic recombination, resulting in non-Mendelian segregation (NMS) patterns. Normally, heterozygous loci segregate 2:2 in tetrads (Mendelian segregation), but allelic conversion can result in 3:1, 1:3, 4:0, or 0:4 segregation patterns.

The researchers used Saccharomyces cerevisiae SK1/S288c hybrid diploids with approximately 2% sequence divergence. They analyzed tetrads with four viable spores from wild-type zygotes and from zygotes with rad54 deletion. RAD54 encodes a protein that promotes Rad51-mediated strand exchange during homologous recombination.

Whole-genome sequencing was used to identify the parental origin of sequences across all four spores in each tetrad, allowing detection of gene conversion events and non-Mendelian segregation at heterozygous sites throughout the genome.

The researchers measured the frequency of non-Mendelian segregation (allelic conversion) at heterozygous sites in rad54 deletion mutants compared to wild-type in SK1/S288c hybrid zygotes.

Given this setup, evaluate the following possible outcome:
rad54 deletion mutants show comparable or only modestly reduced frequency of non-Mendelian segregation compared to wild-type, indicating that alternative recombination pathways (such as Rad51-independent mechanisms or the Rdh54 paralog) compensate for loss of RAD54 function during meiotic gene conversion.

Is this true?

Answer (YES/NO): NO